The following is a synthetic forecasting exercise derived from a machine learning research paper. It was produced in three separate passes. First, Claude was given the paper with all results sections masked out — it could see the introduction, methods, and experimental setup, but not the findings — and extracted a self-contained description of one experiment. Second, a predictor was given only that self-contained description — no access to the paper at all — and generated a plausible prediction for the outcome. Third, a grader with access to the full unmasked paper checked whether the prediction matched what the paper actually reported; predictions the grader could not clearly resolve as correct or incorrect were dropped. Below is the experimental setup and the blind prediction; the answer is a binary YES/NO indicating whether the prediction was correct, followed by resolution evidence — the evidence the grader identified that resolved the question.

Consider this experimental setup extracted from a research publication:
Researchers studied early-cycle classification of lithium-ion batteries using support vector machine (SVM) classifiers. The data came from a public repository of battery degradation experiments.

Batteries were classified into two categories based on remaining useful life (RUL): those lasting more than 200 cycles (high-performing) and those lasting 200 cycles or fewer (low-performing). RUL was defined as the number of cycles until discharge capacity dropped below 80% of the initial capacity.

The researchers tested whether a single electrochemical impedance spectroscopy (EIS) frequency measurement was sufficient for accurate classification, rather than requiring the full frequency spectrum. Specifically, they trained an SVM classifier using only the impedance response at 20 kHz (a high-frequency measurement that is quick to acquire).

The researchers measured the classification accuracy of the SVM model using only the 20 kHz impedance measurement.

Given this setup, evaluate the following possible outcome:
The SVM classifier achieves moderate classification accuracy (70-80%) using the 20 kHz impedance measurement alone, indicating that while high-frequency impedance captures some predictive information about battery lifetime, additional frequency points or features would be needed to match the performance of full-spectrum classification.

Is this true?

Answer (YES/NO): NO